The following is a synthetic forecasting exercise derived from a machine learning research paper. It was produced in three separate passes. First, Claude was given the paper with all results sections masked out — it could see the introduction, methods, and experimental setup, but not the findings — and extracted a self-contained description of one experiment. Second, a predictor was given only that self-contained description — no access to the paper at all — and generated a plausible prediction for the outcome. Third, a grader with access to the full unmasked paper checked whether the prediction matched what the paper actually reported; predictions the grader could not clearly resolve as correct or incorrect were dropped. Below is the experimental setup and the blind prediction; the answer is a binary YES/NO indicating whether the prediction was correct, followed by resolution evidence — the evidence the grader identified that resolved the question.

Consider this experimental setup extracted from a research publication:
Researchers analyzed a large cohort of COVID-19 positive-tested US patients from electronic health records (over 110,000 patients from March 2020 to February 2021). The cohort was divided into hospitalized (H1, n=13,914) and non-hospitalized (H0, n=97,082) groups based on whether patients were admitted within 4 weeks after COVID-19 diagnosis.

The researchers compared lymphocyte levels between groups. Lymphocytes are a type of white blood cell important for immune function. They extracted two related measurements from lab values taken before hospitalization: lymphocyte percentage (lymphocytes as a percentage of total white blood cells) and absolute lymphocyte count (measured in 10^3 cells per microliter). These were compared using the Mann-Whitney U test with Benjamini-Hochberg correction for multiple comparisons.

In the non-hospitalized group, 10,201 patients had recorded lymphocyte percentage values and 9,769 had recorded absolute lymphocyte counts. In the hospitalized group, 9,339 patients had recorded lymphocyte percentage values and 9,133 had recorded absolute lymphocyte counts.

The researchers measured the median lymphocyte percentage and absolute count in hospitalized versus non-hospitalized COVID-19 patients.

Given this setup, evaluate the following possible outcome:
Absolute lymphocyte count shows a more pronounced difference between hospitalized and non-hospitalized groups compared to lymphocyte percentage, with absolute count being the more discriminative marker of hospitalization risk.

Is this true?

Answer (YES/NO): NO